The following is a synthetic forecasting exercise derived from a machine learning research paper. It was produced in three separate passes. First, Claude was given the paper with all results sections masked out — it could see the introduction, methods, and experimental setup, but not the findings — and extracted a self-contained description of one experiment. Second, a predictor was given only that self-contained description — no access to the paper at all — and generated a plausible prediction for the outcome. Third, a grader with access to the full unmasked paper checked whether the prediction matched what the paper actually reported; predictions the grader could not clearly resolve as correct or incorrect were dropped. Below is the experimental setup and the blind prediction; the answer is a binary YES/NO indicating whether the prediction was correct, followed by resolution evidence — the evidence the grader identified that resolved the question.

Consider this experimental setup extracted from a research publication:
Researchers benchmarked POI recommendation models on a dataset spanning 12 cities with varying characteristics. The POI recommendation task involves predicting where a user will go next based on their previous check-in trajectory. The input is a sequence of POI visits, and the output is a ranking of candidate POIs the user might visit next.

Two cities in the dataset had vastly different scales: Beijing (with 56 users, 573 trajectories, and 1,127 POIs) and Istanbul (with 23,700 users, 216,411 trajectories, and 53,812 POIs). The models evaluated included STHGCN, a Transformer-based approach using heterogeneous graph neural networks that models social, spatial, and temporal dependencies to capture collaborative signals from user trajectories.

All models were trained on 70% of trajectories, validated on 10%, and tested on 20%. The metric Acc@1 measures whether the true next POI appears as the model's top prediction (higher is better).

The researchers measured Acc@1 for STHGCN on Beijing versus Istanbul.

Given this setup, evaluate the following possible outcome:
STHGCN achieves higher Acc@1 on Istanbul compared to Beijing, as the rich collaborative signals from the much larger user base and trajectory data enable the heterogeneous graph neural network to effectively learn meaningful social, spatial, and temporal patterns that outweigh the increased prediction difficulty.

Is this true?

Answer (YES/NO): NO